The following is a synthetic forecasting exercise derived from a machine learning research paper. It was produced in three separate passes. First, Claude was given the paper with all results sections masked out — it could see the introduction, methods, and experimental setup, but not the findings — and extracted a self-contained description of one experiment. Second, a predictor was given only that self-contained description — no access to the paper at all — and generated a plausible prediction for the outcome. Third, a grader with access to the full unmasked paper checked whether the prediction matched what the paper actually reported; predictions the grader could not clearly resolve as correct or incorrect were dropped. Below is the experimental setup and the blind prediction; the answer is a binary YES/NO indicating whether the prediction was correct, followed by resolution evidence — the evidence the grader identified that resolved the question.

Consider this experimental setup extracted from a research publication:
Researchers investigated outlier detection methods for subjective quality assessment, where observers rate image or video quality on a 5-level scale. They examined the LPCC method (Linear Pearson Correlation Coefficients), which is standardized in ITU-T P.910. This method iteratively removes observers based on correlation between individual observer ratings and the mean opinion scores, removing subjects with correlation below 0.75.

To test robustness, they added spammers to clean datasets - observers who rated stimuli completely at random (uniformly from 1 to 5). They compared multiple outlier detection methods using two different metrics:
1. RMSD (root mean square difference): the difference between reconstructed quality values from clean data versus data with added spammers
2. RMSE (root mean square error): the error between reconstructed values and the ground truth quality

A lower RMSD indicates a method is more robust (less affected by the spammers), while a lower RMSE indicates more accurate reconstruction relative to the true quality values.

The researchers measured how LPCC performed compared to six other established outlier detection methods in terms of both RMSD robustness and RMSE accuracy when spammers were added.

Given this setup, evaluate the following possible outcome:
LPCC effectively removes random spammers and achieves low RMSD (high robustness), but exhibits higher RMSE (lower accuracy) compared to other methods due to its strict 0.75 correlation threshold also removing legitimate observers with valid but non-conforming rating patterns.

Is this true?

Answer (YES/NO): YES